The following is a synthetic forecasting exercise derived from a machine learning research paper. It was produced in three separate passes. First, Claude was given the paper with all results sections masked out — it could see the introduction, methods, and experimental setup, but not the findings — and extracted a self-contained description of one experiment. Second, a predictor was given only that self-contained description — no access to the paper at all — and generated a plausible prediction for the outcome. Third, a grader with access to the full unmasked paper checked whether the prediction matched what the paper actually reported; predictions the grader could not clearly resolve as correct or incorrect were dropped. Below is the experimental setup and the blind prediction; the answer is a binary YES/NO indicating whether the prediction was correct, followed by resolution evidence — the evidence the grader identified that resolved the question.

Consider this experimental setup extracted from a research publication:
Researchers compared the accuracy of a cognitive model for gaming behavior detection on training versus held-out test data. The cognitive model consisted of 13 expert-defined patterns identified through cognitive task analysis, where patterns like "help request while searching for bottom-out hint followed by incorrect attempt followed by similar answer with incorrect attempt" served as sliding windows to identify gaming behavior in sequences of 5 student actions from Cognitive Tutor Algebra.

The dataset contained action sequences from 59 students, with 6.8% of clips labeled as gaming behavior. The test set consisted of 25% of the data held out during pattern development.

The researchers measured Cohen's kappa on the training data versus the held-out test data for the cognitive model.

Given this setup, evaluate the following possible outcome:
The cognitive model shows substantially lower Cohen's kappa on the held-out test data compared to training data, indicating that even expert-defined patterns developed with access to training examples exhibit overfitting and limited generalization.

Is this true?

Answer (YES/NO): YES